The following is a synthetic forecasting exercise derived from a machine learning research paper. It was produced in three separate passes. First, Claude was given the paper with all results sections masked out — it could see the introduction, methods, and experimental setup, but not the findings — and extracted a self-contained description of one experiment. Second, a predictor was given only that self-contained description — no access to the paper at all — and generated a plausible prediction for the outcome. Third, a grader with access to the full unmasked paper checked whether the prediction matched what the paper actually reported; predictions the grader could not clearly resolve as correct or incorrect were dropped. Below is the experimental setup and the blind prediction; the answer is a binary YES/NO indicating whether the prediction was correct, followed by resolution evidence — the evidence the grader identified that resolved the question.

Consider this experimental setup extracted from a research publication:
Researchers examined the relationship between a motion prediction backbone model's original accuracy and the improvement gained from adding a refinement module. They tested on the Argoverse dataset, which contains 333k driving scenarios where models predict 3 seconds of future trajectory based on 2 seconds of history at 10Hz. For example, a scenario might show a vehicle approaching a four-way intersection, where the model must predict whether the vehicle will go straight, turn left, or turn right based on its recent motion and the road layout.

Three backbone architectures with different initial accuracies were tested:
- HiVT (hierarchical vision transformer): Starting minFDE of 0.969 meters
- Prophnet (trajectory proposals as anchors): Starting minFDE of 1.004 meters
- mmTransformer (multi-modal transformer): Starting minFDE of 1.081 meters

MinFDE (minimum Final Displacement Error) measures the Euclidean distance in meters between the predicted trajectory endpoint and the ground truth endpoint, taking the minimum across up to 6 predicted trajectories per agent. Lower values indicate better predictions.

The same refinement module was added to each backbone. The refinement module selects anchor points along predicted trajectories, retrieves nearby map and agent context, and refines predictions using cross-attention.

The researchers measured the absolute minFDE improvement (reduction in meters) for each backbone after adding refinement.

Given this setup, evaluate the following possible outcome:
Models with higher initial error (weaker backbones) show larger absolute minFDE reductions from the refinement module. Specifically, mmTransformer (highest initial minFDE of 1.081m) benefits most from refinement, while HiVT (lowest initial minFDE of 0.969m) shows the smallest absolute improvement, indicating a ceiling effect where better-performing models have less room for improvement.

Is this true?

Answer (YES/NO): NO